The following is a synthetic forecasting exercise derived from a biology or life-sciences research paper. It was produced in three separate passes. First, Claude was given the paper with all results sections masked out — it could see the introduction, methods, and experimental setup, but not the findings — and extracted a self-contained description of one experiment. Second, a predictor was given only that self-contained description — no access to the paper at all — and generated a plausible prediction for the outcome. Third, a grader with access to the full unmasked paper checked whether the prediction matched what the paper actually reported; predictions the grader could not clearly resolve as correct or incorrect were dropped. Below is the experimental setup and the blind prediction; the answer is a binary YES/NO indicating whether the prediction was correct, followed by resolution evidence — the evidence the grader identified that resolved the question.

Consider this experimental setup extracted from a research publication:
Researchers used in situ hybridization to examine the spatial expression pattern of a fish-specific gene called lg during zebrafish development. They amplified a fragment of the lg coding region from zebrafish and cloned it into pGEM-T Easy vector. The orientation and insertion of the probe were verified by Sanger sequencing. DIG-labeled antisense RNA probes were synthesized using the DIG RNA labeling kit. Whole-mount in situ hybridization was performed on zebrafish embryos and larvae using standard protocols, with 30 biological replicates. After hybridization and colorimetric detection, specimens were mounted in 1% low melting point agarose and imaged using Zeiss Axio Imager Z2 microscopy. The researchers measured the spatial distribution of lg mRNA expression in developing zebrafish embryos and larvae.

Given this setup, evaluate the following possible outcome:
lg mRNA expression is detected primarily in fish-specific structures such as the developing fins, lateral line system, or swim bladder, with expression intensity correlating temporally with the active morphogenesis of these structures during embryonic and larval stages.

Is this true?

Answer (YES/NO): NO